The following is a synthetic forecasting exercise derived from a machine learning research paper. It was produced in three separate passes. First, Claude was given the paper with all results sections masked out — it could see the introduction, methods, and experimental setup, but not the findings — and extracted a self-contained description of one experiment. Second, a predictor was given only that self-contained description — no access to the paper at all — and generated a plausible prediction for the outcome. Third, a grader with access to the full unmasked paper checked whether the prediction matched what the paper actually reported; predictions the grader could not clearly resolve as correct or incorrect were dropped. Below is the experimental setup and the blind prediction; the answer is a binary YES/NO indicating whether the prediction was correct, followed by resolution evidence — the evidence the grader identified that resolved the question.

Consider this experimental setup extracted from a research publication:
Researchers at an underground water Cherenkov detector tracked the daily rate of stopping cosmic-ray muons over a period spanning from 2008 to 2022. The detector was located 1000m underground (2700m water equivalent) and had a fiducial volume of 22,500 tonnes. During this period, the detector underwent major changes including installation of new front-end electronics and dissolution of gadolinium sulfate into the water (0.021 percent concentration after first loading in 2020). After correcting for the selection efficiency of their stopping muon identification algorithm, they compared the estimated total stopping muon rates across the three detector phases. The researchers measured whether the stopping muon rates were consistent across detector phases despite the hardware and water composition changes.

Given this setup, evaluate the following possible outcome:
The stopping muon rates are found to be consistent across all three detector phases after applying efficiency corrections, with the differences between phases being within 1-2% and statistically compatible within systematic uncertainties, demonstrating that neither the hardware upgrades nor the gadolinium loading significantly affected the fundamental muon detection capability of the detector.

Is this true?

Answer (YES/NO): YES